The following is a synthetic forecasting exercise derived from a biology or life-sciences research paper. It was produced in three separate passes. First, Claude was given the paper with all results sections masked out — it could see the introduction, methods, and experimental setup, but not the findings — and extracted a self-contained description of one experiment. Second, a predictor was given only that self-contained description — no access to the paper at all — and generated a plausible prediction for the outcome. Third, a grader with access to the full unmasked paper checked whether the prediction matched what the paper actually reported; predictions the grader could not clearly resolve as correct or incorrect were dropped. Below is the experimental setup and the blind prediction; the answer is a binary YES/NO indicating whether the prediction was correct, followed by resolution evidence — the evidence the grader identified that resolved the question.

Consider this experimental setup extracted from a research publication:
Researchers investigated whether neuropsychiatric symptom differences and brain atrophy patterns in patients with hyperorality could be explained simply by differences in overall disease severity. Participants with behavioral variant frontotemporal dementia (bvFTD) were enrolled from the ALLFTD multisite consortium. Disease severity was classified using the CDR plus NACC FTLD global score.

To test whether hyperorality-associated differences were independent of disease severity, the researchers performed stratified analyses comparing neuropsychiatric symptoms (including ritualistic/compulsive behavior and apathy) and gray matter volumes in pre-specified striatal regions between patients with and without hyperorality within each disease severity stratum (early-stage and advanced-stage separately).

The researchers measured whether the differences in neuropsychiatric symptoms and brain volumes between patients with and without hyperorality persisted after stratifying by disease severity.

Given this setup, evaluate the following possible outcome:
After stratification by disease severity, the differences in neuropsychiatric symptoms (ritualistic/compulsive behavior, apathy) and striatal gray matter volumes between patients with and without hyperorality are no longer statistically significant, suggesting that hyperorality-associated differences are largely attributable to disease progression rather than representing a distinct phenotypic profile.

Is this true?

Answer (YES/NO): NO